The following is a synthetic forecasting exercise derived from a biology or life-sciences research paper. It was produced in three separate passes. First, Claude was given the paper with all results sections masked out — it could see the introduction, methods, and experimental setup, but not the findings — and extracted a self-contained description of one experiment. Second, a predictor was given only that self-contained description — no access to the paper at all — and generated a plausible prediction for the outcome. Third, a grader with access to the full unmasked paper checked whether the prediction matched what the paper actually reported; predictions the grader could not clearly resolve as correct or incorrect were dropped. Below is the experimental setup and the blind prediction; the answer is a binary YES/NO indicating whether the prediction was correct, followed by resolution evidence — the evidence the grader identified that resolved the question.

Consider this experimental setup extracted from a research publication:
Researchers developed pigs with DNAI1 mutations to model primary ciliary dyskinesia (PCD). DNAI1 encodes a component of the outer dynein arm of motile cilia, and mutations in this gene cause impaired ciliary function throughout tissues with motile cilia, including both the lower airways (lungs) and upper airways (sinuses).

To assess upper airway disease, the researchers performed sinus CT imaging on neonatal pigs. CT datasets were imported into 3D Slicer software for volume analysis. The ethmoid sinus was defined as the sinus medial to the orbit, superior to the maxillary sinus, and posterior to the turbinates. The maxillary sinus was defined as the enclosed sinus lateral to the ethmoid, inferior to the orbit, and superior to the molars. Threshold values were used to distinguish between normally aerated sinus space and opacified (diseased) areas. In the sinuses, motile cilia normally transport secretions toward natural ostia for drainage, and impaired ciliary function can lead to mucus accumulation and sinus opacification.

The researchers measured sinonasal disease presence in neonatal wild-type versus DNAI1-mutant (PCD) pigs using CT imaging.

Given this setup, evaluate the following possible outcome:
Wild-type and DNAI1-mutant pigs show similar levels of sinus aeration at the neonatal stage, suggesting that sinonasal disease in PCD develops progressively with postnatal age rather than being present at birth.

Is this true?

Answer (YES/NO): NO